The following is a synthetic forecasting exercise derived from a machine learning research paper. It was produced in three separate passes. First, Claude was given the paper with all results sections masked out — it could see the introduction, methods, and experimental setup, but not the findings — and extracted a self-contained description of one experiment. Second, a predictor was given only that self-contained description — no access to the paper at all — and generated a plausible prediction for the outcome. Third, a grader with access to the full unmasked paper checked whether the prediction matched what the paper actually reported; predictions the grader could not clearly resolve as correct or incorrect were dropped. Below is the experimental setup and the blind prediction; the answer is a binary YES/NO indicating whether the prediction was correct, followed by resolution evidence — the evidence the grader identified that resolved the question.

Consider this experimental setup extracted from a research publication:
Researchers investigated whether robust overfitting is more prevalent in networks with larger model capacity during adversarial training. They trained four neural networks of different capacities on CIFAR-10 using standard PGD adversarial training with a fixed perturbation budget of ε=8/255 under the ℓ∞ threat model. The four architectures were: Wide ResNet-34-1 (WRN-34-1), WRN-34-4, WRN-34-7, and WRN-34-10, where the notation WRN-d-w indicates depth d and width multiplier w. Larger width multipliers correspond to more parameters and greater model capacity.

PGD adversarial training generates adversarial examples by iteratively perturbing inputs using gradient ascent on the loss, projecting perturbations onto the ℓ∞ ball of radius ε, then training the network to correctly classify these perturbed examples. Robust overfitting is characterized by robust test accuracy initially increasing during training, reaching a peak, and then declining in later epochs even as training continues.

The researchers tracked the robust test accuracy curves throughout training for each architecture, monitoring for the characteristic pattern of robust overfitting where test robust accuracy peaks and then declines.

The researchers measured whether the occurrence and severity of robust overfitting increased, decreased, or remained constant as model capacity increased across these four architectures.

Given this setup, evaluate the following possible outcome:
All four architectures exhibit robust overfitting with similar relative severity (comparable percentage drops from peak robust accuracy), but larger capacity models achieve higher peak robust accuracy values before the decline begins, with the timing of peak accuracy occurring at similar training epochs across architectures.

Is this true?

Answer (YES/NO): NO